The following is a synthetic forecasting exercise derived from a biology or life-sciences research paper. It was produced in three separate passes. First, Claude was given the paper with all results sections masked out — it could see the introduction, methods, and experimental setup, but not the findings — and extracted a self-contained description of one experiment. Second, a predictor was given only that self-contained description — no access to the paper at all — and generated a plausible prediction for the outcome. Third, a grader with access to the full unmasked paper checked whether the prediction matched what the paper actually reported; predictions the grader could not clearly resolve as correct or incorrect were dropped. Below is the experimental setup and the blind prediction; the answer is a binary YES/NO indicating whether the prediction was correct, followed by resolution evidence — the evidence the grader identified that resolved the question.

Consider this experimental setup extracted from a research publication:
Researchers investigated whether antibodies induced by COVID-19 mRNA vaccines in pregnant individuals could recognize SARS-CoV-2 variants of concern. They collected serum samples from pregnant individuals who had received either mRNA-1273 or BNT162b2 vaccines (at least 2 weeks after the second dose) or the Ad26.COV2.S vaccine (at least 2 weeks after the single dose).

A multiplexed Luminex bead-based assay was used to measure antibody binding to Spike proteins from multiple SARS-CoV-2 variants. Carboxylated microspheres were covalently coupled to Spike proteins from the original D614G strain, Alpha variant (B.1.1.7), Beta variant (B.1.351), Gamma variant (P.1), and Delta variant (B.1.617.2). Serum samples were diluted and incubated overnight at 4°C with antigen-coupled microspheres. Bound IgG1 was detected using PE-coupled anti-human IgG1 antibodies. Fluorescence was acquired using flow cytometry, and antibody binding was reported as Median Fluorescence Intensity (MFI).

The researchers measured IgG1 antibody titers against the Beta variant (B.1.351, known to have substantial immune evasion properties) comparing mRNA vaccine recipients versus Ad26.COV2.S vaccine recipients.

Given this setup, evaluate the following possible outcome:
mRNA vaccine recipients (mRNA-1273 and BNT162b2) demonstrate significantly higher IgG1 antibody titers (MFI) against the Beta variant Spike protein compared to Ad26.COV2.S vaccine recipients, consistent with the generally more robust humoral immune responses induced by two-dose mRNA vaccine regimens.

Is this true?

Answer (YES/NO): YES